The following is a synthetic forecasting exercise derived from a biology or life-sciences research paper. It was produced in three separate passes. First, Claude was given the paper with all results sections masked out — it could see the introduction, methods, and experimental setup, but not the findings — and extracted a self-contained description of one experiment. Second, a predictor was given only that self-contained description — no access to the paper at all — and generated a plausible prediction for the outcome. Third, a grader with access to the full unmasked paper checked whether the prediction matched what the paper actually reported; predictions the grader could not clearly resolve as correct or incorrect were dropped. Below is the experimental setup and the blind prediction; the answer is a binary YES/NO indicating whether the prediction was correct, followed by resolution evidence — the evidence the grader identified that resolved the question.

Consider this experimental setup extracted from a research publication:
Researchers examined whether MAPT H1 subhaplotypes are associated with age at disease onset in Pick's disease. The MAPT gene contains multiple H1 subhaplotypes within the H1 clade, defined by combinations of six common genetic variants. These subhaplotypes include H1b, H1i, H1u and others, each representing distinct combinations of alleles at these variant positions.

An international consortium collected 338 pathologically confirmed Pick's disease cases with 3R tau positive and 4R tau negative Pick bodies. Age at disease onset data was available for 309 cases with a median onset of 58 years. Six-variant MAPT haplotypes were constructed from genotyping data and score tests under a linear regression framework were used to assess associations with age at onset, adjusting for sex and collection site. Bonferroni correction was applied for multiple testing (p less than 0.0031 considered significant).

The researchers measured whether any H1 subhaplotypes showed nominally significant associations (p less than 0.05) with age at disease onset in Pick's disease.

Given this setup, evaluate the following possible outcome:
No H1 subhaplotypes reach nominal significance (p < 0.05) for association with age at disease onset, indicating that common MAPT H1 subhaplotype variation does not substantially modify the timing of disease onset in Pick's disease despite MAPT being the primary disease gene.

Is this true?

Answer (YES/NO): NO